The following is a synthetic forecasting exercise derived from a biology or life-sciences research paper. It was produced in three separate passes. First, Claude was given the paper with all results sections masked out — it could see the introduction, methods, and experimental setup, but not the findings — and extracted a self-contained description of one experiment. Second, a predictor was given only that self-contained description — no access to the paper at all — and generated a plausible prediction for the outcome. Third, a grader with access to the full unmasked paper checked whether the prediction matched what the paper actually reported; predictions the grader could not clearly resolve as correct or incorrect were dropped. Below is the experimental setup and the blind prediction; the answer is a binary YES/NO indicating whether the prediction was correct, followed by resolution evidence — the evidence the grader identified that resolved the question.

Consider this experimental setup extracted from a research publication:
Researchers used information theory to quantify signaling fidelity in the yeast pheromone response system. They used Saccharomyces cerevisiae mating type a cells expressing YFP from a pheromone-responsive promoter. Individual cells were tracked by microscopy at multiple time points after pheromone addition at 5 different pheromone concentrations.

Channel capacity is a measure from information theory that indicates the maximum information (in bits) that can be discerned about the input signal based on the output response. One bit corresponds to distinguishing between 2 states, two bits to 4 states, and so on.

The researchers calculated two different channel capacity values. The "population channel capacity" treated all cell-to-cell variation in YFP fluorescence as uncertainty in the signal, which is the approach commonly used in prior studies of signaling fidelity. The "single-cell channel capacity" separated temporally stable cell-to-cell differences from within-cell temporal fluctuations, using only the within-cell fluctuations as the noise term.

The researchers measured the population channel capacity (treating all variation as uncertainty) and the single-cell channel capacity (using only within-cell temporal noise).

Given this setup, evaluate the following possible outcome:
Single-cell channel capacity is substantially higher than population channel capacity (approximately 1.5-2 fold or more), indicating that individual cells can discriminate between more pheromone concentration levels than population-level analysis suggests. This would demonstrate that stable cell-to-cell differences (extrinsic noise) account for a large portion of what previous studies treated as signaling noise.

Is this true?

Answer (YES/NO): YES